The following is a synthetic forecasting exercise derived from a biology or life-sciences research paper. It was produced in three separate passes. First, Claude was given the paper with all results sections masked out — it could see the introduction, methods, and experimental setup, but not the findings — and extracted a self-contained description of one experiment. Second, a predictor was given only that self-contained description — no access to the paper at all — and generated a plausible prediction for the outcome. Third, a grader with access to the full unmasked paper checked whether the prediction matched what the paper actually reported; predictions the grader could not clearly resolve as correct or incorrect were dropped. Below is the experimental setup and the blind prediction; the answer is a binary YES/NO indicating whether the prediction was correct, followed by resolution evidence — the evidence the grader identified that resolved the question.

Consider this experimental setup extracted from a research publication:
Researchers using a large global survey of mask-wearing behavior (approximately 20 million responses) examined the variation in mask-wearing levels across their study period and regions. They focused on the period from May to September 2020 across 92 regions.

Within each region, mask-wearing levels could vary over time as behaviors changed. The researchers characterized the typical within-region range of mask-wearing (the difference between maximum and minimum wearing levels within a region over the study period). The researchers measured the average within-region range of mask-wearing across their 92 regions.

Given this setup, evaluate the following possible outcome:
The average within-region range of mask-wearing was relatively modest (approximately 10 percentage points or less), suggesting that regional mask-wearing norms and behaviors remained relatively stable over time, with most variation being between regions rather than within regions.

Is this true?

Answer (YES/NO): NO